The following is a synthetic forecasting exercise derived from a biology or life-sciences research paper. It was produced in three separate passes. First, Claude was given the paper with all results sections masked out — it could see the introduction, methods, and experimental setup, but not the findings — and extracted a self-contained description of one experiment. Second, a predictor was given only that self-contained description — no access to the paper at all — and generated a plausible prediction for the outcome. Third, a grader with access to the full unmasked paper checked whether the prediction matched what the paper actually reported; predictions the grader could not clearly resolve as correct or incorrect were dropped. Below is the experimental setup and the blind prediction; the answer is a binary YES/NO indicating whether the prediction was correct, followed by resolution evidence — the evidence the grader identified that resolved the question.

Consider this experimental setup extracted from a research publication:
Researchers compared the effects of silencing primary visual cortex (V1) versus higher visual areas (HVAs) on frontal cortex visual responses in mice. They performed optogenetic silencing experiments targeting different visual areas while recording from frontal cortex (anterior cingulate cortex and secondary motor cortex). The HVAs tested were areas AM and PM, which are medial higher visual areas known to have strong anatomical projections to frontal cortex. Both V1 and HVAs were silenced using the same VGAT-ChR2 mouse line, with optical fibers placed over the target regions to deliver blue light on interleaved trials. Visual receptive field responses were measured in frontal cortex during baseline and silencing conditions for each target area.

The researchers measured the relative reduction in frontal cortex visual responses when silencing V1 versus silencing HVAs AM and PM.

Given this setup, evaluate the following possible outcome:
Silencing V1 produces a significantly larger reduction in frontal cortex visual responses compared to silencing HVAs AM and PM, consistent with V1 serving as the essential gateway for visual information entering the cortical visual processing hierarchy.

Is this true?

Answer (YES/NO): YES